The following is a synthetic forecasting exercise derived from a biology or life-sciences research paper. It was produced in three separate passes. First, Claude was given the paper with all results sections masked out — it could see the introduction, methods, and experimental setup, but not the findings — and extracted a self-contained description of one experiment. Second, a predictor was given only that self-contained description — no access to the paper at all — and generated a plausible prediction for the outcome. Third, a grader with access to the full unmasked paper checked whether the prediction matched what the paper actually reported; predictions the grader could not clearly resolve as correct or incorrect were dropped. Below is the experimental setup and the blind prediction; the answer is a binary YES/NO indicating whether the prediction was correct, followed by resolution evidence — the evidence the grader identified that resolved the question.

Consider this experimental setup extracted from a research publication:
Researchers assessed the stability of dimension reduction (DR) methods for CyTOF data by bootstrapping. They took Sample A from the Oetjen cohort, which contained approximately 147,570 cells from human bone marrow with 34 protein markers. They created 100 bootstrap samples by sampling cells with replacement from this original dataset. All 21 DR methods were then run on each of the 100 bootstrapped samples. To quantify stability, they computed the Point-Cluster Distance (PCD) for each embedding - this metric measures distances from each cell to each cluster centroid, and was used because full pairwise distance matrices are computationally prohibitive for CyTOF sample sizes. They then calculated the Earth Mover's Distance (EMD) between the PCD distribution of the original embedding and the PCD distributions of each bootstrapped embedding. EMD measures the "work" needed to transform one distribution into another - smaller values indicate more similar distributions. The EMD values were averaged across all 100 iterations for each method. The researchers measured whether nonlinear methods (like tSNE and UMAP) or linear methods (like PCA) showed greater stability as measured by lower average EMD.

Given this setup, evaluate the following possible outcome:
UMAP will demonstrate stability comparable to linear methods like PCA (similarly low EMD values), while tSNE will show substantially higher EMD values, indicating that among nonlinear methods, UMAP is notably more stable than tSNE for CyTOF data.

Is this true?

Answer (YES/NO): NO